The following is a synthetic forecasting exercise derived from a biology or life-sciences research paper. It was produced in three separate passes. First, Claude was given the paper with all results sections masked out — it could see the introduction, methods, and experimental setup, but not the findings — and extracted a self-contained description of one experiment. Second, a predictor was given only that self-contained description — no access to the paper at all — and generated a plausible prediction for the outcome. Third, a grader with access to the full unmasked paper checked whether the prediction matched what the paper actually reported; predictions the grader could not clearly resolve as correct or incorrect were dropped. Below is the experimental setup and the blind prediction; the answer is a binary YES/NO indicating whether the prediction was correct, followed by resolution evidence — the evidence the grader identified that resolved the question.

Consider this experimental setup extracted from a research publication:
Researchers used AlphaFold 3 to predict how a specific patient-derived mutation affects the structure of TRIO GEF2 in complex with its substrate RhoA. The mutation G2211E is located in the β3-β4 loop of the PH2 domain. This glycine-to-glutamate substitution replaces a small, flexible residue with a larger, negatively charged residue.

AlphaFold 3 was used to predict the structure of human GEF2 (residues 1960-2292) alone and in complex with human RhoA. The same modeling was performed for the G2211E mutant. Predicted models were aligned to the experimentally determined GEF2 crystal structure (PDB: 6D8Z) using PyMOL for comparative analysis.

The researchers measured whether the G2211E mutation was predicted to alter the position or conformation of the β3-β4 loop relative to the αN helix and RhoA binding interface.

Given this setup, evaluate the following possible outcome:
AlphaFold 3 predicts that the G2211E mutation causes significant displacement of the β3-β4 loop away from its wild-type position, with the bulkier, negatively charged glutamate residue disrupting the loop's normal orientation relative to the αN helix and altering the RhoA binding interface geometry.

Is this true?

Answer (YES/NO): YES